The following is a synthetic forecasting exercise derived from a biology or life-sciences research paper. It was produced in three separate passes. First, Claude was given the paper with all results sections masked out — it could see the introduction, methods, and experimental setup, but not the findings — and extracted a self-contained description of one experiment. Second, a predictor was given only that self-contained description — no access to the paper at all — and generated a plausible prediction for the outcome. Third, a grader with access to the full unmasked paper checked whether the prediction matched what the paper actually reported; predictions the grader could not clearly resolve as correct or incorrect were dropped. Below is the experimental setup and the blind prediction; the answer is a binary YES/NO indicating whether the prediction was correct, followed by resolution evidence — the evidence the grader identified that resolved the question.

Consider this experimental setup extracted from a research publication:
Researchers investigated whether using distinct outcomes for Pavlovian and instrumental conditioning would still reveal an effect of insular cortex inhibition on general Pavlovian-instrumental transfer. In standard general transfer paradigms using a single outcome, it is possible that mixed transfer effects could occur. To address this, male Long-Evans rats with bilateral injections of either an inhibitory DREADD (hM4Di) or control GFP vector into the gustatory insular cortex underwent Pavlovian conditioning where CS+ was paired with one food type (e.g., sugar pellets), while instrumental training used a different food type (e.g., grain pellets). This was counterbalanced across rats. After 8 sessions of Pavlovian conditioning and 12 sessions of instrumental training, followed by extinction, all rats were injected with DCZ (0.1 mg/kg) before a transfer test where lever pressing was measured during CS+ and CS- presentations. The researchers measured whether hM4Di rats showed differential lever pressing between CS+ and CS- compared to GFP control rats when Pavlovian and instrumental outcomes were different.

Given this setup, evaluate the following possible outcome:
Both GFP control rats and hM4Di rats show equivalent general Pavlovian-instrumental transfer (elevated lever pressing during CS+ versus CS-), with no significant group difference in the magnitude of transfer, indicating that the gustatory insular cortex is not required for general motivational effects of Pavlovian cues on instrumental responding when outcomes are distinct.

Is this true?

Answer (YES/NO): NO